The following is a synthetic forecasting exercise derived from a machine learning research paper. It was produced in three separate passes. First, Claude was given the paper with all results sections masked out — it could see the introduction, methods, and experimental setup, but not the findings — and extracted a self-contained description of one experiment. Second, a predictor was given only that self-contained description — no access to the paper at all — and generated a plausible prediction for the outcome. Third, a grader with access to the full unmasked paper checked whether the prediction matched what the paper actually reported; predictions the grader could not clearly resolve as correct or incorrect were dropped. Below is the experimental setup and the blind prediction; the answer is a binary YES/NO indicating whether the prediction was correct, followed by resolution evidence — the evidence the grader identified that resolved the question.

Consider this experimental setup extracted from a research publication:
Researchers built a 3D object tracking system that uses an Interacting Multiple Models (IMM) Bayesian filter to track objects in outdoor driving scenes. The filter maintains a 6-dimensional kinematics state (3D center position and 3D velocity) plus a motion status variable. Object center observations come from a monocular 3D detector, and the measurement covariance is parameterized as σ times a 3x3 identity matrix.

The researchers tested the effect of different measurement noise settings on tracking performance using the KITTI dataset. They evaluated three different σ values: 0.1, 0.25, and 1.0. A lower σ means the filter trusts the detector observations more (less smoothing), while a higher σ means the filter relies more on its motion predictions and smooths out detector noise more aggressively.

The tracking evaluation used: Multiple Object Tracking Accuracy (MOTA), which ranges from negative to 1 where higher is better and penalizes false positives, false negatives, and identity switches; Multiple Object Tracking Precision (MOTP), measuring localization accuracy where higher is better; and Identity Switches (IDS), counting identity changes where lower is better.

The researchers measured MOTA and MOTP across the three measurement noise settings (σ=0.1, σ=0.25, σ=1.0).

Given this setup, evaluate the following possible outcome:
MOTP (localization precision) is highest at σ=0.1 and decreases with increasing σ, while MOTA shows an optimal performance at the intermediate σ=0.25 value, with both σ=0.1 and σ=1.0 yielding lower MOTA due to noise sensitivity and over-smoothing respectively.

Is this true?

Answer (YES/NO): NO